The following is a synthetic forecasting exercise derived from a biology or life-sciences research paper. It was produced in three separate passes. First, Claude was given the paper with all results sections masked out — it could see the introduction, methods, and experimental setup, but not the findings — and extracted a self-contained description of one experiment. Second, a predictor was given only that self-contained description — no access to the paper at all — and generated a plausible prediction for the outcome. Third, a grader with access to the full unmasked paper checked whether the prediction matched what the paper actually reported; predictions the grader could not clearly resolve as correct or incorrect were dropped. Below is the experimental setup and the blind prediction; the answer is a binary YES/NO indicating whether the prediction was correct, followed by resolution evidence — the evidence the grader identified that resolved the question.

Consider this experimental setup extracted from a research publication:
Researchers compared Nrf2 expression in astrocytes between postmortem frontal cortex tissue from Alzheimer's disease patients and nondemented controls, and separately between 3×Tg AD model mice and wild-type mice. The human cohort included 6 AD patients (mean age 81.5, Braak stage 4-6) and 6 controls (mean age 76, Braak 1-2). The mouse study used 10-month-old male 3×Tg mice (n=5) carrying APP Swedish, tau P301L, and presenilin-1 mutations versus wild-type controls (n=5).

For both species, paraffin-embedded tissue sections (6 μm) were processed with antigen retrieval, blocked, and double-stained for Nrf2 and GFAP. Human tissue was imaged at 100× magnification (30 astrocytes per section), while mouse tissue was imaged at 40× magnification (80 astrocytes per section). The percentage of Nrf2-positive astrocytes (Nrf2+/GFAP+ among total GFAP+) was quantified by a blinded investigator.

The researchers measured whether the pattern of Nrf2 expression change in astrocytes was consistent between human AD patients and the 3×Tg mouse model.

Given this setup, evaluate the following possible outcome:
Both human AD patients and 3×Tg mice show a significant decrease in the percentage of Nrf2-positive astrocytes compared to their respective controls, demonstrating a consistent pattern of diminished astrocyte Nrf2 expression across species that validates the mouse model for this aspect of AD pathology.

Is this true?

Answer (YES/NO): YES